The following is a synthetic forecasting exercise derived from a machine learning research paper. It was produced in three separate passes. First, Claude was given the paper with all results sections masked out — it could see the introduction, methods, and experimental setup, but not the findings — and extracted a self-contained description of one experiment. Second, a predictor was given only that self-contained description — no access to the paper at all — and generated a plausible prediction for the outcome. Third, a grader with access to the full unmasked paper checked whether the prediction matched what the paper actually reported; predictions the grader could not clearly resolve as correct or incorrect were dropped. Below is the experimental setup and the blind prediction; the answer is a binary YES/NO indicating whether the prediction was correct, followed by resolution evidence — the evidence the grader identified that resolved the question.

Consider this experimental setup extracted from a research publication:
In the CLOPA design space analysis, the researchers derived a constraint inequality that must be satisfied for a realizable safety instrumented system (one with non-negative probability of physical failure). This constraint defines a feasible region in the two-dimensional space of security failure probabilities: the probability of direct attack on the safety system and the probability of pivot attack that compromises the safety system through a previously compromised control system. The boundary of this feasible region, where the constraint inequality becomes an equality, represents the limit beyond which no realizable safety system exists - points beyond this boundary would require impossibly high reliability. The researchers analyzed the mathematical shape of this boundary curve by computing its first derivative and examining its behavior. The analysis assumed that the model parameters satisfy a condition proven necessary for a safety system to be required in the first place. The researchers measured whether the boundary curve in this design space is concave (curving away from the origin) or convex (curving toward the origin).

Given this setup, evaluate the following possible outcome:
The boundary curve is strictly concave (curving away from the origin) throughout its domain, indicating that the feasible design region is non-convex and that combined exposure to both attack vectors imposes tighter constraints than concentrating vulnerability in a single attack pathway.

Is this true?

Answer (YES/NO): NO